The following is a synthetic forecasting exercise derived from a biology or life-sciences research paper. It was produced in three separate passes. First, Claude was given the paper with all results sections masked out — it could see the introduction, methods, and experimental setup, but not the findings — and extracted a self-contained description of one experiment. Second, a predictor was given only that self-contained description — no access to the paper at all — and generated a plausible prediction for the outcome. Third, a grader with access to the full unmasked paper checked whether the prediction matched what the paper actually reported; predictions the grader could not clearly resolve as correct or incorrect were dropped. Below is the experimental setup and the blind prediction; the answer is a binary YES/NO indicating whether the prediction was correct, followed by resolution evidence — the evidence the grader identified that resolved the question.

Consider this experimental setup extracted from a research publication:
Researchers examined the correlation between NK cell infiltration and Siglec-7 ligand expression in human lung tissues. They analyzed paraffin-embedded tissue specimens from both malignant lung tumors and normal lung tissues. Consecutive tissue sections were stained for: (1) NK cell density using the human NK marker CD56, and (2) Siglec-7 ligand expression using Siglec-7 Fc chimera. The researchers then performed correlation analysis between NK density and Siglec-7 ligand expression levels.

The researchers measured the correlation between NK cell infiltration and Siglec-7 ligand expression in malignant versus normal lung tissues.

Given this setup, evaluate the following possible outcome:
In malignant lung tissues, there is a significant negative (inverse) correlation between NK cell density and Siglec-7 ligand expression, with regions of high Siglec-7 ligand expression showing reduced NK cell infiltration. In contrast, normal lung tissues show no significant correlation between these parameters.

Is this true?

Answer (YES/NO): NO